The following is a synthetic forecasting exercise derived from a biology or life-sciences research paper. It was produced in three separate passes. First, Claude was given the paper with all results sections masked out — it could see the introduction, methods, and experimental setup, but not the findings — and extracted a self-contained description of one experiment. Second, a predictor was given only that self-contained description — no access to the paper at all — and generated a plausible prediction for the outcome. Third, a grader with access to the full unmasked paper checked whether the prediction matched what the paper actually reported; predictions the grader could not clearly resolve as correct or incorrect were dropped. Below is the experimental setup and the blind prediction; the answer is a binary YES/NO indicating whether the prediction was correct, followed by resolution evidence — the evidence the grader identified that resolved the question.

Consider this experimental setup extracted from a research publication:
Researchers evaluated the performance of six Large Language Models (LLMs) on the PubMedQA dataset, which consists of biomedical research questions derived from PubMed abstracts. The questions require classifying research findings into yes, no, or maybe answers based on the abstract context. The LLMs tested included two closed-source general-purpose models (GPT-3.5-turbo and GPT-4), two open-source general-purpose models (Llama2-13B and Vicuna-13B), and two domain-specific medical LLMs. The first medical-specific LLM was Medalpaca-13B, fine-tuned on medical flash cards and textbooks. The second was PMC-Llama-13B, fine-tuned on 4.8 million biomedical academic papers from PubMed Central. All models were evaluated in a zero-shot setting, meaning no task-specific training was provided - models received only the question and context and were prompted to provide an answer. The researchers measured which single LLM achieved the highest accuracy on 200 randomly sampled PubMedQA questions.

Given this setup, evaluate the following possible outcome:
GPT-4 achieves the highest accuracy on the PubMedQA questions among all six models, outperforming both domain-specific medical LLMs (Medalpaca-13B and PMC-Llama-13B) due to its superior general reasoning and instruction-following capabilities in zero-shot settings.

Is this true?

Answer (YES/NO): NO